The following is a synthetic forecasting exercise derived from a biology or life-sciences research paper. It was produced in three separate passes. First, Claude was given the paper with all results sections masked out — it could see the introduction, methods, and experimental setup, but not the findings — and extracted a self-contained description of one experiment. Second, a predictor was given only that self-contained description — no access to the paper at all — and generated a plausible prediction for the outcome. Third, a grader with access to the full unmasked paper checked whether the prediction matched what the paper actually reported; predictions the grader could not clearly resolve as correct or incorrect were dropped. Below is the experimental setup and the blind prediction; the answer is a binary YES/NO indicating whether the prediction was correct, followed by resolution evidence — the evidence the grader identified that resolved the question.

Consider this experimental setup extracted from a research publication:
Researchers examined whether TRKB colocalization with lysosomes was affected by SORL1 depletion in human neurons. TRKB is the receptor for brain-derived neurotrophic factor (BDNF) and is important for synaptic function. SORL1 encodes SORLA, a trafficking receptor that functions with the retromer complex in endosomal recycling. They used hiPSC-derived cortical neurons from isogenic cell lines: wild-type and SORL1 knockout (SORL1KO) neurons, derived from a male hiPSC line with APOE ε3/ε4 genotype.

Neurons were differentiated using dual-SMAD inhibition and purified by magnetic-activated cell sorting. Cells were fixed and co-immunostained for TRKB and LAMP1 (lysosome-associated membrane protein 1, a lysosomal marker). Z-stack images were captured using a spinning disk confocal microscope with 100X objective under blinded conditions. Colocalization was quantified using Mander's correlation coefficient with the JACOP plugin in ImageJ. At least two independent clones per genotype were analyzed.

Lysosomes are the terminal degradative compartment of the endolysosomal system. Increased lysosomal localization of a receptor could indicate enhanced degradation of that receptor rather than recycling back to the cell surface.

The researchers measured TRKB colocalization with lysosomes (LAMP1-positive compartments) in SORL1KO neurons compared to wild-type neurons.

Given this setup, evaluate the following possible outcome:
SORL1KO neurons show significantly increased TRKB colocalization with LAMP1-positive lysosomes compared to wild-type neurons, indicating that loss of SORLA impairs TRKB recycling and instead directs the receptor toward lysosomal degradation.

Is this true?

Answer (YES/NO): NO